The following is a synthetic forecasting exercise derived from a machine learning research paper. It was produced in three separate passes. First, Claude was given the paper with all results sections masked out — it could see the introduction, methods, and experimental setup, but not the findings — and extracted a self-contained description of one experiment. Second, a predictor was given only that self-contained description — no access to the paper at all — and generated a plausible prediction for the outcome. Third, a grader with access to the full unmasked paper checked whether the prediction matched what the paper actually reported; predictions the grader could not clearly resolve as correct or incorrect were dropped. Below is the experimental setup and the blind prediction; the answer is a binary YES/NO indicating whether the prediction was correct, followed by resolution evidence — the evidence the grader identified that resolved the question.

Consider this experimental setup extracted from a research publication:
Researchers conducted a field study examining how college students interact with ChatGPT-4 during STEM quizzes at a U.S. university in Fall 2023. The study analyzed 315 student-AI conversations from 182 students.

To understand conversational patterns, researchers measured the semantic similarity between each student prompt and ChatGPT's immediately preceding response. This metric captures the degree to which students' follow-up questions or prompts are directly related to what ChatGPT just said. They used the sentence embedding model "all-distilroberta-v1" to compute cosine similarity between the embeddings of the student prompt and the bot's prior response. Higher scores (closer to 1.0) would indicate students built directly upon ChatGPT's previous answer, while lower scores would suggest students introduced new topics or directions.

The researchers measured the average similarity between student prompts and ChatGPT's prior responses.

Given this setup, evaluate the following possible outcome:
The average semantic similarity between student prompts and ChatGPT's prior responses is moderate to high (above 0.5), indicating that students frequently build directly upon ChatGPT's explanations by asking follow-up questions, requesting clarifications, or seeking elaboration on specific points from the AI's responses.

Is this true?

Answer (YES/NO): NO